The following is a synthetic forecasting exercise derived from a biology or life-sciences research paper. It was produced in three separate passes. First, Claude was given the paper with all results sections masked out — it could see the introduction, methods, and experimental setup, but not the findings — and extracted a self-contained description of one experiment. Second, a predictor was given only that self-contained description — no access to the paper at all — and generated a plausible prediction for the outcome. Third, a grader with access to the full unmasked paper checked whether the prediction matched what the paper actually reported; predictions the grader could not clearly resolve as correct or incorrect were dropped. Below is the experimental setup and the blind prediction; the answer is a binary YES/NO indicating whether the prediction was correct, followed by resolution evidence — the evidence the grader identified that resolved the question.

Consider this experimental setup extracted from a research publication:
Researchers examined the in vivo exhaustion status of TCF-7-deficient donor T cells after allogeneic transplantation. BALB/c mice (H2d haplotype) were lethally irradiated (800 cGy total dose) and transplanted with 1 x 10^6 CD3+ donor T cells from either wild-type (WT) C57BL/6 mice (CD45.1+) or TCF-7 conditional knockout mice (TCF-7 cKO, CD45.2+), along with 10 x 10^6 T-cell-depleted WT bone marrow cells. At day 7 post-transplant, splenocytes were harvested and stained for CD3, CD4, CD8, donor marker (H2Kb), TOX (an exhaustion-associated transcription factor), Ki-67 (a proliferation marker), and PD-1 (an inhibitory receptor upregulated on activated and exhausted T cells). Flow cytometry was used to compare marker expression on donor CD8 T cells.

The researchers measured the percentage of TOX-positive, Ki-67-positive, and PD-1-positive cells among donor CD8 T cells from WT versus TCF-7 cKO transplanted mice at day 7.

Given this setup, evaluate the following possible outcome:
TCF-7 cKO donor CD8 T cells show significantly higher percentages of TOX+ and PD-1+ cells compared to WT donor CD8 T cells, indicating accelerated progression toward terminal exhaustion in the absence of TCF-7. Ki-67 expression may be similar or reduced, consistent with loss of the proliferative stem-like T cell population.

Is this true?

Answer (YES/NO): NO